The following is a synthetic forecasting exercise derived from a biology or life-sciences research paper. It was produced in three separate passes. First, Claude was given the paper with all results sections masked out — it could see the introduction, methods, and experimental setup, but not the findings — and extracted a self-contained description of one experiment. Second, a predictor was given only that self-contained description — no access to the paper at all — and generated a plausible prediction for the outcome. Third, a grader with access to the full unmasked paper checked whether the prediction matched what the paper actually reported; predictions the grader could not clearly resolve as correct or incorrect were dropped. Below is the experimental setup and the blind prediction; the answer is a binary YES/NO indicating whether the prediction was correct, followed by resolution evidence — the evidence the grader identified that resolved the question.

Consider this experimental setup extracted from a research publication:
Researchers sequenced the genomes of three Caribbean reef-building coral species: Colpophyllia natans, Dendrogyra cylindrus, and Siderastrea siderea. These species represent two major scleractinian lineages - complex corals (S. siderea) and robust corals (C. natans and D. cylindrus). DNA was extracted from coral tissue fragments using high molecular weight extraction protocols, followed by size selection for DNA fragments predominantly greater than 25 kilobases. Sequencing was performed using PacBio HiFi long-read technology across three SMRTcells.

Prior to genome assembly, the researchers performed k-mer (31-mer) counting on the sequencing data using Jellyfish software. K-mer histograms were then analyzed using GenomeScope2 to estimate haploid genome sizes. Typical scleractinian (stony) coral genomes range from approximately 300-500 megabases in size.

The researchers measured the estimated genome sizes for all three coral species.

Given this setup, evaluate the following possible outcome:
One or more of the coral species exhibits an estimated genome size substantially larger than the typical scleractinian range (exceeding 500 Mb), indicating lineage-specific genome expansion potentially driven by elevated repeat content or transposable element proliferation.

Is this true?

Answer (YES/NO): YES